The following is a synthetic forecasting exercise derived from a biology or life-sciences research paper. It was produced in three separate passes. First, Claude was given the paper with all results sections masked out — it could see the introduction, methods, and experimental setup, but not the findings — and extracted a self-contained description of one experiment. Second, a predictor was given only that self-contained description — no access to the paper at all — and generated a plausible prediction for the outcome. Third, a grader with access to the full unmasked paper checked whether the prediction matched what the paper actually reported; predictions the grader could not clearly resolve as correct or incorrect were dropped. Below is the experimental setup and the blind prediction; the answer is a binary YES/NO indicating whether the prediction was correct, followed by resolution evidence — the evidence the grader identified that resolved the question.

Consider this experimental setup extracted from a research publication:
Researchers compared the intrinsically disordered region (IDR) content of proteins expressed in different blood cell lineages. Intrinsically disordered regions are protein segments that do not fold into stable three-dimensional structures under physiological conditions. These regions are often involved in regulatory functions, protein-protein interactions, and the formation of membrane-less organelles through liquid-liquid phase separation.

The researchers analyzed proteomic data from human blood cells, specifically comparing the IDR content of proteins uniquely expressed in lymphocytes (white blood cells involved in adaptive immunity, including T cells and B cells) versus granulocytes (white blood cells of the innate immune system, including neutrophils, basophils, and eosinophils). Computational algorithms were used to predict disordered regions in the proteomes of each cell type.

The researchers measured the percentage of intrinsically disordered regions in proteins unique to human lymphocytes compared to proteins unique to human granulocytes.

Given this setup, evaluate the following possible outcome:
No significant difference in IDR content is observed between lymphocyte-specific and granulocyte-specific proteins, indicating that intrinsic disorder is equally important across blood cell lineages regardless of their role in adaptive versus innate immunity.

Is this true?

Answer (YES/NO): NO